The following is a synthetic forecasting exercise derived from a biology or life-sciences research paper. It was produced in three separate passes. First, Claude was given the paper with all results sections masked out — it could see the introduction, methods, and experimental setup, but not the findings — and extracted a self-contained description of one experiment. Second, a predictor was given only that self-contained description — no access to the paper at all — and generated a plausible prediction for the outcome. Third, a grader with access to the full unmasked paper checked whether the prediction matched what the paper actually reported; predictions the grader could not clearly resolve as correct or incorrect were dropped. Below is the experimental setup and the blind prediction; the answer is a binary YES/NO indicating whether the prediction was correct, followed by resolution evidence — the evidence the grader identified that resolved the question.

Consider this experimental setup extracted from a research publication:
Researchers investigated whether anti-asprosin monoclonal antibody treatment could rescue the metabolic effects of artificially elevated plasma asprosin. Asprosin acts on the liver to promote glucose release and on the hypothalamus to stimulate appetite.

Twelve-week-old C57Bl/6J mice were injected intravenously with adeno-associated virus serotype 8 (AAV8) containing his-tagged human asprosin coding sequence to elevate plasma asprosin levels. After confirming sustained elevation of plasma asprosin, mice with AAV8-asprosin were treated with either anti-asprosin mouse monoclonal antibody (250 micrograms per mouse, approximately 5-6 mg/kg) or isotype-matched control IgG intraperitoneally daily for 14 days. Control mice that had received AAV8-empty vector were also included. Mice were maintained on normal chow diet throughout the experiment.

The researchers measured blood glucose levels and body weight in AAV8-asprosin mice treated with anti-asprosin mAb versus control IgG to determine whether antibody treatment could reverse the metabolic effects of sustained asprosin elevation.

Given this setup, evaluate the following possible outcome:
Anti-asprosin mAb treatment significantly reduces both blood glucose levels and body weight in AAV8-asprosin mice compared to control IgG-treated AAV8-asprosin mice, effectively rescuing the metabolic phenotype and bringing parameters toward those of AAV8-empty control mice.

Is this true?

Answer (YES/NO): YES